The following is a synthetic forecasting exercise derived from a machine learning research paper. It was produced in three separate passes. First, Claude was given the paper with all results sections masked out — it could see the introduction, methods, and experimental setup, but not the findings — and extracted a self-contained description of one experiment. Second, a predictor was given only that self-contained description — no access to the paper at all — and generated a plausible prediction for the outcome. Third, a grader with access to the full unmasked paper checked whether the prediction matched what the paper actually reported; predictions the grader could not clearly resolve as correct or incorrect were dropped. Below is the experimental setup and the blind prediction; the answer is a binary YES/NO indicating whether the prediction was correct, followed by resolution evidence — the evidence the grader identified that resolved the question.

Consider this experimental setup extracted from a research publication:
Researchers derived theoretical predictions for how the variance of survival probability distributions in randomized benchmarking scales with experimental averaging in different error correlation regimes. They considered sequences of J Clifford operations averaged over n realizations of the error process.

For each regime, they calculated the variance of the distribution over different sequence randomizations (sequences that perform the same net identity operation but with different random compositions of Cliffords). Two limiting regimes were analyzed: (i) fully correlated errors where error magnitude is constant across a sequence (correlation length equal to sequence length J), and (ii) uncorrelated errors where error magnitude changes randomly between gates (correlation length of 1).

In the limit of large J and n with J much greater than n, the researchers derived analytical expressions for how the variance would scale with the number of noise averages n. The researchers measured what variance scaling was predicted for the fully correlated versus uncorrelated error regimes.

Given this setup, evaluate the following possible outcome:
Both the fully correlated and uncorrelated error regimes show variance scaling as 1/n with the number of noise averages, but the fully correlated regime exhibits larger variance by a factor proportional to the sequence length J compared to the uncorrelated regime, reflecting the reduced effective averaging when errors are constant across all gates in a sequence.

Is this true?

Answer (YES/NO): NO